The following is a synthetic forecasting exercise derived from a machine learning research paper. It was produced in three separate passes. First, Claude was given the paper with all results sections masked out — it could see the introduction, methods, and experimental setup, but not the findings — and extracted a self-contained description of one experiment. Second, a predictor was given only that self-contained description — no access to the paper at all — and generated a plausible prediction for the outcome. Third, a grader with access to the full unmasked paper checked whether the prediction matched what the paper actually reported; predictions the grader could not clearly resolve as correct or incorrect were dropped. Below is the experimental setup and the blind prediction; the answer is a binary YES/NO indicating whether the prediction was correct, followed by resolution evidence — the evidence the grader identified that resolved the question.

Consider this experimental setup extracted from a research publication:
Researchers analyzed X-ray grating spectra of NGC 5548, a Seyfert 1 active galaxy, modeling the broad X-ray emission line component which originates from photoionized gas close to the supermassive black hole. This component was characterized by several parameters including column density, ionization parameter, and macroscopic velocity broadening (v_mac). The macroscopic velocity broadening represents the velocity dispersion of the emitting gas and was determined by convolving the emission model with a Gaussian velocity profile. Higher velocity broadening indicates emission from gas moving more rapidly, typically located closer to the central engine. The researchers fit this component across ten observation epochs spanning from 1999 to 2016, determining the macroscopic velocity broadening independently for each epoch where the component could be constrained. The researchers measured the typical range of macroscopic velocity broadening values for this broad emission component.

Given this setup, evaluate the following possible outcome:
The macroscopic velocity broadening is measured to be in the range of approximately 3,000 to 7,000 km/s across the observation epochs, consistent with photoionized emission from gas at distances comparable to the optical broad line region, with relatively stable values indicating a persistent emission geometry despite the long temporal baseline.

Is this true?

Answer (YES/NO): NO